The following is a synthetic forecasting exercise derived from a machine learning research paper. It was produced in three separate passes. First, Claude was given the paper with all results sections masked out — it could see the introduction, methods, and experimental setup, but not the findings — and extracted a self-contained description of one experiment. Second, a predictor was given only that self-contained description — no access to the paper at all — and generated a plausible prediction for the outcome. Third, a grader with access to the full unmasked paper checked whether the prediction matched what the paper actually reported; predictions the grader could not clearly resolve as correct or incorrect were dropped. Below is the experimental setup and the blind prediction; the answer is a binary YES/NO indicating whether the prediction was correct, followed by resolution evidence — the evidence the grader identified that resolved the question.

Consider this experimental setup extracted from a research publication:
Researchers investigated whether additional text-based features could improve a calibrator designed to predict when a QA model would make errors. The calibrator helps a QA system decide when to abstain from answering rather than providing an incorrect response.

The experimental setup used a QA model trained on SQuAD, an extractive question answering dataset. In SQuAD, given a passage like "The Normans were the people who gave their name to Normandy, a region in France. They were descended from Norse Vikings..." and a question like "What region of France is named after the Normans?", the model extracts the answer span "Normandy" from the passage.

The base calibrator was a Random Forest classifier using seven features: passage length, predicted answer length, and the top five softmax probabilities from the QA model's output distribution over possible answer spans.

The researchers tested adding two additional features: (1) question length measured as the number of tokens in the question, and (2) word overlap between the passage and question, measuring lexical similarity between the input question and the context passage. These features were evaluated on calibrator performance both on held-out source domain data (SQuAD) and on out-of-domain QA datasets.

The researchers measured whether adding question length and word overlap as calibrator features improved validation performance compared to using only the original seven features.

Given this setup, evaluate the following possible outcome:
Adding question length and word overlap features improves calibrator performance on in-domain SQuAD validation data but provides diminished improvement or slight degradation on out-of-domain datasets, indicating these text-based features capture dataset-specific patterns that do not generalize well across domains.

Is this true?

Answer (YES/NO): NO